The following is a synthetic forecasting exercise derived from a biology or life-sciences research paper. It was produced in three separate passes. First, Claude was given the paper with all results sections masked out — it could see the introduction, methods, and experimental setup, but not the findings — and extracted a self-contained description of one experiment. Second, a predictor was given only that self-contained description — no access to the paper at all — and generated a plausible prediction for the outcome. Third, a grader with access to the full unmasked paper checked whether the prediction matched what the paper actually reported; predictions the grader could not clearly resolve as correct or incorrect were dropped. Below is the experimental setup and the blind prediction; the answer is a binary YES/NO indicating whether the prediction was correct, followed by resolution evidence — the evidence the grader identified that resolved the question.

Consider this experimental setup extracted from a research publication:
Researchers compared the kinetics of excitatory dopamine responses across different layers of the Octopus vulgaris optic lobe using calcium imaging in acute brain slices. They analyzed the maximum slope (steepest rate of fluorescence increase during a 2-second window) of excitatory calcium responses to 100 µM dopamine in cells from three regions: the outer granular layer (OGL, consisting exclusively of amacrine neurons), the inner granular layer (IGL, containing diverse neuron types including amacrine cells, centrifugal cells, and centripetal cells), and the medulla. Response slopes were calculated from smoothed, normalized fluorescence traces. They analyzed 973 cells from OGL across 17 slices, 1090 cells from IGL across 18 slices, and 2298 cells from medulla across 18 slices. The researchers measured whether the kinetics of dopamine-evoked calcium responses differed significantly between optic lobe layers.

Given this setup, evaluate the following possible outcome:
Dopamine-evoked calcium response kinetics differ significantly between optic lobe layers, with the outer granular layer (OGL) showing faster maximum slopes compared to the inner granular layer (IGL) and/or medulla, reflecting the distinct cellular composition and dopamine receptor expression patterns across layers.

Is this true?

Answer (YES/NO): NO